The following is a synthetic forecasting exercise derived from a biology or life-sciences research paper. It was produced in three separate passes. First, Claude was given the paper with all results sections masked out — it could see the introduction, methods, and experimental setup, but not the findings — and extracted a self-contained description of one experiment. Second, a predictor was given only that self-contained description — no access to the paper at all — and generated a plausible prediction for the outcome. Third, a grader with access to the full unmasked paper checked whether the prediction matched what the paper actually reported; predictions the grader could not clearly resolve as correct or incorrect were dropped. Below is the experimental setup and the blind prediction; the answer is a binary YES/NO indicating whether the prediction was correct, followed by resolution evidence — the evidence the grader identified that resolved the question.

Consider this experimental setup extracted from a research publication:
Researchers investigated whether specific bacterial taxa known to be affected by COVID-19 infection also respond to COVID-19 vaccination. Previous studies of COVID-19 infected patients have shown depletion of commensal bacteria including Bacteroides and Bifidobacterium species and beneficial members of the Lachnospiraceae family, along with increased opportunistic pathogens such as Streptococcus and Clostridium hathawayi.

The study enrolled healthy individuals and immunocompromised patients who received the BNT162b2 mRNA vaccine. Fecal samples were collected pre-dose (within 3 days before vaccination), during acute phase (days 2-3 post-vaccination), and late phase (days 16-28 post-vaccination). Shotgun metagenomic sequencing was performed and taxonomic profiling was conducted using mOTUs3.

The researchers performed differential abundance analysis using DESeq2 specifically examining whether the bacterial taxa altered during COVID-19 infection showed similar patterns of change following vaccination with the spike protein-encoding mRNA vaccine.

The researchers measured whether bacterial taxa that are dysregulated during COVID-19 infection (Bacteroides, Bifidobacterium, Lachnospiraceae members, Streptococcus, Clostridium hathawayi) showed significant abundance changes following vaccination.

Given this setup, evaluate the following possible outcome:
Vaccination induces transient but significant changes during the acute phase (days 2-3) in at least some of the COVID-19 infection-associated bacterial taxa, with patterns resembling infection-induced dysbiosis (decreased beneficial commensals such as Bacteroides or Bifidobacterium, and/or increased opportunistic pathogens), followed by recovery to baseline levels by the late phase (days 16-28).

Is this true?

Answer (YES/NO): NO